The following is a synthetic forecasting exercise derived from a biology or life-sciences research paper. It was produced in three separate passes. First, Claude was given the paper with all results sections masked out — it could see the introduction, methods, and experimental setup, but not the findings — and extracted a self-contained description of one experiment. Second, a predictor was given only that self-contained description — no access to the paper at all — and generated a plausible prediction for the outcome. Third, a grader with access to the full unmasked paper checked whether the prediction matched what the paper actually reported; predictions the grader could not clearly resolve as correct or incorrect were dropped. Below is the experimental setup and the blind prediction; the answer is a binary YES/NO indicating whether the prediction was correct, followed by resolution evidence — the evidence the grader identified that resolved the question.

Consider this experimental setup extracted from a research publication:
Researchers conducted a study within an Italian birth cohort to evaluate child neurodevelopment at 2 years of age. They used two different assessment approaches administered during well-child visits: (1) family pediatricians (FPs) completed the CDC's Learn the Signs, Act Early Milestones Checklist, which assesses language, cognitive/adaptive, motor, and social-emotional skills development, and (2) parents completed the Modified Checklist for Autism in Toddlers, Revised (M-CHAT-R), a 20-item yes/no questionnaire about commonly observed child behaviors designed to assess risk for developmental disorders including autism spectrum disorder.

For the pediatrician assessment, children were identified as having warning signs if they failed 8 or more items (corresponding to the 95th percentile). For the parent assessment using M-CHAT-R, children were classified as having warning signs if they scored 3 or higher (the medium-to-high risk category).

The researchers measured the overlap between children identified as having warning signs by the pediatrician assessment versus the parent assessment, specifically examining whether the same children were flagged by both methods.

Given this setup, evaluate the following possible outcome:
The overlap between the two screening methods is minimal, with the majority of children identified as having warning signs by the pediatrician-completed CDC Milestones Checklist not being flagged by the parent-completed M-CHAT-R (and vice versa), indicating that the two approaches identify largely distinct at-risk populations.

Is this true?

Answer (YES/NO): YES